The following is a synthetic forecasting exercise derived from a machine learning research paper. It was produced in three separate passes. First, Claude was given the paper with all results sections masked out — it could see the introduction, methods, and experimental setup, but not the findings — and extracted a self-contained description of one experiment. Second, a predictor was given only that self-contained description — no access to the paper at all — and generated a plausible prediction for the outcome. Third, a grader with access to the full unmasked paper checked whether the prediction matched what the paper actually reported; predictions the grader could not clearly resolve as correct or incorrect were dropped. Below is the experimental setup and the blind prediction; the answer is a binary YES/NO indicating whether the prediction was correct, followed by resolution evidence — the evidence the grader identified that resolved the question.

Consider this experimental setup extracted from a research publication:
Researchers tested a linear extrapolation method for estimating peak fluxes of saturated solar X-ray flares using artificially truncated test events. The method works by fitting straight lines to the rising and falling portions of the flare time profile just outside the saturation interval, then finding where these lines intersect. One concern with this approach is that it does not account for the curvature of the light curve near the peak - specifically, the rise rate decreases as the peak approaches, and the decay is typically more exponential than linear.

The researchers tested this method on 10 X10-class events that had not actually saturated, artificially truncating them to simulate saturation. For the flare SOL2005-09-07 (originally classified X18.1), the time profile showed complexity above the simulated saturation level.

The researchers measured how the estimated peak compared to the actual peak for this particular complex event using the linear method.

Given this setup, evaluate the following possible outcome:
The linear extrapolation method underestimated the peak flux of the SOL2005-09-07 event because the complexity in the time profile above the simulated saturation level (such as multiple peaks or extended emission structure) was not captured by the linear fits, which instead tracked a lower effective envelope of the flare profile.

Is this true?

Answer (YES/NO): NO